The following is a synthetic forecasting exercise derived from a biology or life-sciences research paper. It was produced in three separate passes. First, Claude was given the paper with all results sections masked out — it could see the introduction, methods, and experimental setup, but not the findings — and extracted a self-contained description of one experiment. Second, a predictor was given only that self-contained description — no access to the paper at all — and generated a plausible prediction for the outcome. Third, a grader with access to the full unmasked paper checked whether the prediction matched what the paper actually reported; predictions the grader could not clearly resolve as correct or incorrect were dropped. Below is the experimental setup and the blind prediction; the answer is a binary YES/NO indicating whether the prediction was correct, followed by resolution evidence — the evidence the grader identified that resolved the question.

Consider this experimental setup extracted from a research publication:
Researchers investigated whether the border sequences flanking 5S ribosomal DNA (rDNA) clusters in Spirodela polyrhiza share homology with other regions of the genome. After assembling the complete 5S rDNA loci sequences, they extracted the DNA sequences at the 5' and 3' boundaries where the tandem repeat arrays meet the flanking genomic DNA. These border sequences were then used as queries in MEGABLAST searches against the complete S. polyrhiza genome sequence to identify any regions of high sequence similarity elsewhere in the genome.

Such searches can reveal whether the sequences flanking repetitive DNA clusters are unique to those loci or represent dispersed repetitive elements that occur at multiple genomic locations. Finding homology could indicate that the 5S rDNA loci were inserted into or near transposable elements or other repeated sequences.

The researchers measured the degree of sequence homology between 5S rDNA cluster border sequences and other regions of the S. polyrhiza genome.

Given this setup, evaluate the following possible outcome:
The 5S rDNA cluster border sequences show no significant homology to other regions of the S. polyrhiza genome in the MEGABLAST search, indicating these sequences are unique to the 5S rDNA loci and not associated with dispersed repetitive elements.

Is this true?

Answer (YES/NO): NO